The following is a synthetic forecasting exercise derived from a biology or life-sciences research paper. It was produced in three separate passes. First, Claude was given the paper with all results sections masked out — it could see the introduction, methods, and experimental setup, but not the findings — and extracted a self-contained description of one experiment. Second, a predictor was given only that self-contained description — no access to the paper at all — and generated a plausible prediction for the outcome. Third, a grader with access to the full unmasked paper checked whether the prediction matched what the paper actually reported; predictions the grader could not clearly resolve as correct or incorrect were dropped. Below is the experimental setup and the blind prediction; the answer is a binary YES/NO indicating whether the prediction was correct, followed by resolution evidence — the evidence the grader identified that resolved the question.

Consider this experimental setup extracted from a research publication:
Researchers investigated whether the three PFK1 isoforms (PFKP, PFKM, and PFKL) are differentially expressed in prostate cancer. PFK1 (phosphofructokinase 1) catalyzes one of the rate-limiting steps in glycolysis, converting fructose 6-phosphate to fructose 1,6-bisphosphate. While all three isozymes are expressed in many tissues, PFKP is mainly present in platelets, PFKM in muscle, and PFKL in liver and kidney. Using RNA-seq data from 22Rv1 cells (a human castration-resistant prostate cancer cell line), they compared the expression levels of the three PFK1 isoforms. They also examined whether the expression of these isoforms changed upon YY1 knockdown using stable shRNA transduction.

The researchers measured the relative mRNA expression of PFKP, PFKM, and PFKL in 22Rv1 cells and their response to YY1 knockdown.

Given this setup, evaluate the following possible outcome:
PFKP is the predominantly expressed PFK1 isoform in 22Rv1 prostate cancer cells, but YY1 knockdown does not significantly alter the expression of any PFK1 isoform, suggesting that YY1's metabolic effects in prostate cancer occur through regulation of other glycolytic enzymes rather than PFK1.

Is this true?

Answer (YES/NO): NO